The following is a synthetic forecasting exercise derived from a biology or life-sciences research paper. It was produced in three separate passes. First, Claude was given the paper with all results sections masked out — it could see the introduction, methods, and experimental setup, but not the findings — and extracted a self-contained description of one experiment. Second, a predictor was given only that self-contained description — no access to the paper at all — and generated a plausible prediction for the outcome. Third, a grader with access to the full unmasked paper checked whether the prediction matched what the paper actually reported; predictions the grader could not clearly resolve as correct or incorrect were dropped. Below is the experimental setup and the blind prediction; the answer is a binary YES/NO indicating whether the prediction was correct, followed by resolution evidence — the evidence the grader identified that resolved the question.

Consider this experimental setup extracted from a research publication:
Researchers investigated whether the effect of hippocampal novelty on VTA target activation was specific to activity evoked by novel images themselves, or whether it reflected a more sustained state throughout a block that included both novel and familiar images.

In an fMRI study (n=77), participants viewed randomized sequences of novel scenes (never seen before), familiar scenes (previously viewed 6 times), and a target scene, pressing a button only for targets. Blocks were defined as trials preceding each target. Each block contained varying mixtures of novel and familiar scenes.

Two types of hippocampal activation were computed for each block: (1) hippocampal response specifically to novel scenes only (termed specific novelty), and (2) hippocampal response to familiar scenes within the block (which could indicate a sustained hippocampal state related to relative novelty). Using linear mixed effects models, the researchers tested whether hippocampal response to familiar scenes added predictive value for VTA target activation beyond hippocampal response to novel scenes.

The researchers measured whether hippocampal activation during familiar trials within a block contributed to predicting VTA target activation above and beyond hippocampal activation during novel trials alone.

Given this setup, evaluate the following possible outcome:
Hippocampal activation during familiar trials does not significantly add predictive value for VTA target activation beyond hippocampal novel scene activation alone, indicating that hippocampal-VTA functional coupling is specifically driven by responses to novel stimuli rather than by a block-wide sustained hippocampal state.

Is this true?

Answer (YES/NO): NO